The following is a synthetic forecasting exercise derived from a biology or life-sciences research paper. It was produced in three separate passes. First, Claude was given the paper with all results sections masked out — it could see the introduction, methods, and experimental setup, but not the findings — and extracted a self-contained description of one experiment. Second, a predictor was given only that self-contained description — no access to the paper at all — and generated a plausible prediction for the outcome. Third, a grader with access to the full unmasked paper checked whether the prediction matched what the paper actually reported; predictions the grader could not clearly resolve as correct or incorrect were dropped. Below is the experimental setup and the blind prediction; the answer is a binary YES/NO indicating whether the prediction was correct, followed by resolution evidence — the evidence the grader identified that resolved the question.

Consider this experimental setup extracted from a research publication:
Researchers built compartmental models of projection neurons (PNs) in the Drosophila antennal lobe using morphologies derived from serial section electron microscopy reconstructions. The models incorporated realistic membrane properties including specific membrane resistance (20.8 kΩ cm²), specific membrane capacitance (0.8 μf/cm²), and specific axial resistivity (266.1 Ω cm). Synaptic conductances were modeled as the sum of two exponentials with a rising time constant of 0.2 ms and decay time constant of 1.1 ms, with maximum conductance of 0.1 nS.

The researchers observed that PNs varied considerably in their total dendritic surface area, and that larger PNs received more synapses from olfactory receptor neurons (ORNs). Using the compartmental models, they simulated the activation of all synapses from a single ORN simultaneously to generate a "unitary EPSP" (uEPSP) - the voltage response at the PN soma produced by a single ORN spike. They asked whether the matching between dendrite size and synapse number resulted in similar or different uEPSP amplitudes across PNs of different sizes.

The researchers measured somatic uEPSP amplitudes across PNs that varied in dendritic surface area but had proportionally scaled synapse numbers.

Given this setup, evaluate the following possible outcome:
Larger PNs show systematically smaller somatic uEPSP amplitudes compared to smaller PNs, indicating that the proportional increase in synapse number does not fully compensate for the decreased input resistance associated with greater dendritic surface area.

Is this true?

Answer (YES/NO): NO